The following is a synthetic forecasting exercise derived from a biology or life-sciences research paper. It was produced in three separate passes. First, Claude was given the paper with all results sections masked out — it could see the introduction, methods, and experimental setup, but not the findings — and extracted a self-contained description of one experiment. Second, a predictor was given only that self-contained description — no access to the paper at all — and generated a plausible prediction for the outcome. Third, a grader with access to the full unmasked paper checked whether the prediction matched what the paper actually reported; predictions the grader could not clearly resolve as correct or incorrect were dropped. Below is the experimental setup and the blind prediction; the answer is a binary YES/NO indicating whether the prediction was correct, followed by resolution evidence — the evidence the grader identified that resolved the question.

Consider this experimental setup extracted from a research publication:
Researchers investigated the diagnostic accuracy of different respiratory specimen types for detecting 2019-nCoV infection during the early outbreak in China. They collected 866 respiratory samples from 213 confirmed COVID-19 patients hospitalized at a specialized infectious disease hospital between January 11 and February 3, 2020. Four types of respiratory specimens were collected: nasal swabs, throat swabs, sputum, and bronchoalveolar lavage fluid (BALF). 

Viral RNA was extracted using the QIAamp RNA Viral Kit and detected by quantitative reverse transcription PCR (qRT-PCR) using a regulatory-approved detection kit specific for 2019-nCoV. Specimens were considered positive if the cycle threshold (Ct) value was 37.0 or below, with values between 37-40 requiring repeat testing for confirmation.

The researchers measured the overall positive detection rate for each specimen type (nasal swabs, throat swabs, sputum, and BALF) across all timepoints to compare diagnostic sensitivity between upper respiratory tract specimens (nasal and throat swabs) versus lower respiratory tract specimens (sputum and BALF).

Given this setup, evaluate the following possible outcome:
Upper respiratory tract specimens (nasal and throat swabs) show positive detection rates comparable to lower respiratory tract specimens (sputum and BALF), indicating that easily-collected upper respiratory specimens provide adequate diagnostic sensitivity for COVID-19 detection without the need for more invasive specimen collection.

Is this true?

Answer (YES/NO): NO